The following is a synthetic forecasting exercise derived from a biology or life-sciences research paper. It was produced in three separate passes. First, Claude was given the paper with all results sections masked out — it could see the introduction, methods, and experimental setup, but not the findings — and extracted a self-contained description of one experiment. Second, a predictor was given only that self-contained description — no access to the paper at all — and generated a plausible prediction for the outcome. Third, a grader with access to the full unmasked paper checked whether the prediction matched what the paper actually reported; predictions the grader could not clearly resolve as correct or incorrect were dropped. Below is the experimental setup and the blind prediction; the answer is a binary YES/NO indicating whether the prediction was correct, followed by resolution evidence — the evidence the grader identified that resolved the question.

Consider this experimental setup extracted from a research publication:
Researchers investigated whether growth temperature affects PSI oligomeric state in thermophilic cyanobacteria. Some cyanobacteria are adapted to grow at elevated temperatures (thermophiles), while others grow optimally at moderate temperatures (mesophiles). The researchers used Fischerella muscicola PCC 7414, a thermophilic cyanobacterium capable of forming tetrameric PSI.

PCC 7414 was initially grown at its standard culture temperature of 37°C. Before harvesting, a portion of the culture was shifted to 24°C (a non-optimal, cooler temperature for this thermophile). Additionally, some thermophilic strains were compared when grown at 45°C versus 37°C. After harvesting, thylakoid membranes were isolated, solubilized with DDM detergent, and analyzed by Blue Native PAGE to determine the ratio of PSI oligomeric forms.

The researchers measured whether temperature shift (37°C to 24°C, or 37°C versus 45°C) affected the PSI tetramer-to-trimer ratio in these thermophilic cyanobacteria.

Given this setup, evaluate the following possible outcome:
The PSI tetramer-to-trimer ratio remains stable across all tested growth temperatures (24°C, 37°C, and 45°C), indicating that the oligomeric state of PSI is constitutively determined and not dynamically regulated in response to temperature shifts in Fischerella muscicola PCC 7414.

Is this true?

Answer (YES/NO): YES